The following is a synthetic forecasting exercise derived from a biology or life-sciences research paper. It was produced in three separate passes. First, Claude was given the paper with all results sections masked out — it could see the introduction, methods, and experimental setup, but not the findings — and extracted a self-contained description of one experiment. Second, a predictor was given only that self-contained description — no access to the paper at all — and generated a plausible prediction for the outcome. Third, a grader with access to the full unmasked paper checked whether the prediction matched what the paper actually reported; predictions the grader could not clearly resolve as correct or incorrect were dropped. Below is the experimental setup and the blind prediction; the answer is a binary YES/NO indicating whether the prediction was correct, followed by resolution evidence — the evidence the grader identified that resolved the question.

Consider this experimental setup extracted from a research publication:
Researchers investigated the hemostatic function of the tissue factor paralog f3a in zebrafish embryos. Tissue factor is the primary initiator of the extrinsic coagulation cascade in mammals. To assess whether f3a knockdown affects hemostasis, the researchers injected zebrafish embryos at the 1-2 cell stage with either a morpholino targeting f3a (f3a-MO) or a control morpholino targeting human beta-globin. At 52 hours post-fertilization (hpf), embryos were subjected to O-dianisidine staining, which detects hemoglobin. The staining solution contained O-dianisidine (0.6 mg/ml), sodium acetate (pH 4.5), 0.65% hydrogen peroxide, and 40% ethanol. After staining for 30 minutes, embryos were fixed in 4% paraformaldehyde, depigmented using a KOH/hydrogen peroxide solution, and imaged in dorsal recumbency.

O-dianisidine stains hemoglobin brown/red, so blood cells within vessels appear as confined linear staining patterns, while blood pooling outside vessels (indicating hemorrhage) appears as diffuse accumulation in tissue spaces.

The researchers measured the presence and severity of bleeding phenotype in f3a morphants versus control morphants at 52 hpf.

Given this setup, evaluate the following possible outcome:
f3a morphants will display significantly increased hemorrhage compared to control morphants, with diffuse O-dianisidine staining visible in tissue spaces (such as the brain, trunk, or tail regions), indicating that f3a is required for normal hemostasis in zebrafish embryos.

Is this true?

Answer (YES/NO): YES